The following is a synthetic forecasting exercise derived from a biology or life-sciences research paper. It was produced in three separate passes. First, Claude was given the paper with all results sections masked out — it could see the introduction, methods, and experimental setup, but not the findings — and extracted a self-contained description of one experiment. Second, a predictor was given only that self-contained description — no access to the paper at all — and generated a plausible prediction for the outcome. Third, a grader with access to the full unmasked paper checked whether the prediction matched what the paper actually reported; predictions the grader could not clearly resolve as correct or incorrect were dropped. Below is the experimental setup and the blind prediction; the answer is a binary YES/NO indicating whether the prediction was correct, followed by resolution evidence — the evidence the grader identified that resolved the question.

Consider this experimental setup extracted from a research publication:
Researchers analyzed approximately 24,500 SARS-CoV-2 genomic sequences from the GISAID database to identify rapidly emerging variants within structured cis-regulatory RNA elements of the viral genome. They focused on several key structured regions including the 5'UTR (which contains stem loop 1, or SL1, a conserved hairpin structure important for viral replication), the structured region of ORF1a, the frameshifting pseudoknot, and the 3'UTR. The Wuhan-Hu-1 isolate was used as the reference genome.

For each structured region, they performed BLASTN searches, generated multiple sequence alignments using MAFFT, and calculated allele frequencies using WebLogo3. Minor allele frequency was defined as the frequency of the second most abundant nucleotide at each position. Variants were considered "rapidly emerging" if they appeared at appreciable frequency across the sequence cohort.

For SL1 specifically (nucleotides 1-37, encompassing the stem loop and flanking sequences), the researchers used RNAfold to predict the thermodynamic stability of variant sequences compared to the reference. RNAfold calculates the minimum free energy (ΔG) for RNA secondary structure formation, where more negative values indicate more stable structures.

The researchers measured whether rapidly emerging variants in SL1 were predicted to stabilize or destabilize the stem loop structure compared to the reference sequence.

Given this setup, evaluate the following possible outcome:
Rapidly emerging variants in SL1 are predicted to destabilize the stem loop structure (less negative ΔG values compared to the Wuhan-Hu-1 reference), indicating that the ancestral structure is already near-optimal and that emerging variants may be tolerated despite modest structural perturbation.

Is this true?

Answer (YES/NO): NO